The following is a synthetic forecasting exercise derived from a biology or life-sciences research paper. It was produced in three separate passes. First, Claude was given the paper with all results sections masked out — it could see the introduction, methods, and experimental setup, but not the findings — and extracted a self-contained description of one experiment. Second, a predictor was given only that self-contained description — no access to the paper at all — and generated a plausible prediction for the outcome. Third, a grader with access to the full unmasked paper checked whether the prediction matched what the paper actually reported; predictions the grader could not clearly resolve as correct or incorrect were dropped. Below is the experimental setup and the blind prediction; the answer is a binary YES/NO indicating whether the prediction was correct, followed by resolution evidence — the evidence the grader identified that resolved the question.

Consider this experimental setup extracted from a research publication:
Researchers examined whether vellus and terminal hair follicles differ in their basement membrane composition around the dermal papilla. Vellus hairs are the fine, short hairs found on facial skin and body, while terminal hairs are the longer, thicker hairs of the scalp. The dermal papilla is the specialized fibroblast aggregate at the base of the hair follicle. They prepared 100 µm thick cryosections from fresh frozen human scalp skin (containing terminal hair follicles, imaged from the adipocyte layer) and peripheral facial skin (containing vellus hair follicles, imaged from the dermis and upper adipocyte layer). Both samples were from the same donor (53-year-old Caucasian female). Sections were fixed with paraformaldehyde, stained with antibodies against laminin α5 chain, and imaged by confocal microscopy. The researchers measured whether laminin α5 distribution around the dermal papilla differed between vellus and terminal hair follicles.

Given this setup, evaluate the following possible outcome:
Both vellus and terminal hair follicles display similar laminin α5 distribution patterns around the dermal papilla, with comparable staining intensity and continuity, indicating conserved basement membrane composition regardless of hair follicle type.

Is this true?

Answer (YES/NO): NO